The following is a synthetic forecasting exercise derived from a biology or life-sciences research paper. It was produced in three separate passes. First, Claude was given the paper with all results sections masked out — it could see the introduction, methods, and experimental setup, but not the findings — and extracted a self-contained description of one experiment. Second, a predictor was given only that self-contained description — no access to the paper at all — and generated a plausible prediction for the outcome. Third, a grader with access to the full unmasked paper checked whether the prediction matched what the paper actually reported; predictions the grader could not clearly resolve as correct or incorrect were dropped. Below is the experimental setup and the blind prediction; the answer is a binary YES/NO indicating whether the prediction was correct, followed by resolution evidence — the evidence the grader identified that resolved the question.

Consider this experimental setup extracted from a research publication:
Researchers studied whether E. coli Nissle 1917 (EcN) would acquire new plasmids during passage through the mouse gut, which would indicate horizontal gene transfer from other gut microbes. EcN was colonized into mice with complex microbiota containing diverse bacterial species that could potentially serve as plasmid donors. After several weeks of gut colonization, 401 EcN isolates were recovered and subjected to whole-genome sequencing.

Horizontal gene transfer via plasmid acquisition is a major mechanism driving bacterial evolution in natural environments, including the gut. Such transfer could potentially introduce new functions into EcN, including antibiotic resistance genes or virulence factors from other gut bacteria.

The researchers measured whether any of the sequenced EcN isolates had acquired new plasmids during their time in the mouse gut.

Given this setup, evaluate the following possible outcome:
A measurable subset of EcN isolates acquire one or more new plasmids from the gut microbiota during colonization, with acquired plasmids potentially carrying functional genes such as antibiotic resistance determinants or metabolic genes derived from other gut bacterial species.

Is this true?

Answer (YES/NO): NO